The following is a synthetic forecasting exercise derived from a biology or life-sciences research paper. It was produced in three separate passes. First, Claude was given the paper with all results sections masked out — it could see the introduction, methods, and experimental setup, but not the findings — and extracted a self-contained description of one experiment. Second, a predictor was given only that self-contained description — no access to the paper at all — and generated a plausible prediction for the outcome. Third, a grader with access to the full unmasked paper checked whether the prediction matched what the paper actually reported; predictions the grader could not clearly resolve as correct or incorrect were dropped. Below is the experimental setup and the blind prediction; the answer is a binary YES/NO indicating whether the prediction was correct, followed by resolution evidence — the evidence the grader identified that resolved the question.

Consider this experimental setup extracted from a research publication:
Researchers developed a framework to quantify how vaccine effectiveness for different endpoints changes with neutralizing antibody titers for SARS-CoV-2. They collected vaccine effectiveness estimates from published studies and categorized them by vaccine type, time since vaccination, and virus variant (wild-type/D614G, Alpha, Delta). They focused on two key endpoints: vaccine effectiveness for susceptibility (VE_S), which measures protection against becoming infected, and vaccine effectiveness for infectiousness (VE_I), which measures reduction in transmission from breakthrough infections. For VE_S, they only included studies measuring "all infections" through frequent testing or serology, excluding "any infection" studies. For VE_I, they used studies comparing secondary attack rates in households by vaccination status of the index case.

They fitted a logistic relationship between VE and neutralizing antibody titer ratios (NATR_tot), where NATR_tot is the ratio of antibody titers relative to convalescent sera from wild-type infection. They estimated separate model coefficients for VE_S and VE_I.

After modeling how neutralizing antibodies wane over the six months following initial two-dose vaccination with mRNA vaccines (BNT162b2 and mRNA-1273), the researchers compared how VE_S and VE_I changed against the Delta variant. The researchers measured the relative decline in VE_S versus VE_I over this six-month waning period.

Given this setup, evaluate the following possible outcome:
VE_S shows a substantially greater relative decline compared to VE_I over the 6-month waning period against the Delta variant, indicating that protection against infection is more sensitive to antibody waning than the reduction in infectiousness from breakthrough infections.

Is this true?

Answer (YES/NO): NO